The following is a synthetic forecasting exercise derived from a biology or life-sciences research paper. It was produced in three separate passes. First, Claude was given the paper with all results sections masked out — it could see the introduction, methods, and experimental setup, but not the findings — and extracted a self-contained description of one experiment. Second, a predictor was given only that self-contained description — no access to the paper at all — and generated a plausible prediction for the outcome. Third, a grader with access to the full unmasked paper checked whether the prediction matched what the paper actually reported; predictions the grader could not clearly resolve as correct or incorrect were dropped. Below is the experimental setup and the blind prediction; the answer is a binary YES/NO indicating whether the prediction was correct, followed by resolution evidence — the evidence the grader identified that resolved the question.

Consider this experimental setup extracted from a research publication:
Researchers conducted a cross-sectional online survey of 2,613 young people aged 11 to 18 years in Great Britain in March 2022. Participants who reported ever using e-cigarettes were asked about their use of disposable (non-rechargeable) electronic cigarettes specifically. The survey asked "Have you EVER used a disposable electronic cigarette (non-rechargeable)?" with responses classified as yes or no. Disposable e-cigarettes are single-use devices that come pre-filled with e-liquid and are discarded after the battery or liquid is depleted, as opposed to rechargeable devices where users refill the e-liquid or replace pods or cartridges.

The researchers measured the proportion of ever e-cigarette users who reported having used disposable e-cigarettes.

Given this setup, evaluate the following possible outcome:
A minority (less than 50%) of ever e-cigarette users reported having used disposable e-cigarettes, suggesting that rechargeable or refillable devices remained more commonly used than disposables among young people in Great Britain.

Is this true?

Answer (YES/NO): NO